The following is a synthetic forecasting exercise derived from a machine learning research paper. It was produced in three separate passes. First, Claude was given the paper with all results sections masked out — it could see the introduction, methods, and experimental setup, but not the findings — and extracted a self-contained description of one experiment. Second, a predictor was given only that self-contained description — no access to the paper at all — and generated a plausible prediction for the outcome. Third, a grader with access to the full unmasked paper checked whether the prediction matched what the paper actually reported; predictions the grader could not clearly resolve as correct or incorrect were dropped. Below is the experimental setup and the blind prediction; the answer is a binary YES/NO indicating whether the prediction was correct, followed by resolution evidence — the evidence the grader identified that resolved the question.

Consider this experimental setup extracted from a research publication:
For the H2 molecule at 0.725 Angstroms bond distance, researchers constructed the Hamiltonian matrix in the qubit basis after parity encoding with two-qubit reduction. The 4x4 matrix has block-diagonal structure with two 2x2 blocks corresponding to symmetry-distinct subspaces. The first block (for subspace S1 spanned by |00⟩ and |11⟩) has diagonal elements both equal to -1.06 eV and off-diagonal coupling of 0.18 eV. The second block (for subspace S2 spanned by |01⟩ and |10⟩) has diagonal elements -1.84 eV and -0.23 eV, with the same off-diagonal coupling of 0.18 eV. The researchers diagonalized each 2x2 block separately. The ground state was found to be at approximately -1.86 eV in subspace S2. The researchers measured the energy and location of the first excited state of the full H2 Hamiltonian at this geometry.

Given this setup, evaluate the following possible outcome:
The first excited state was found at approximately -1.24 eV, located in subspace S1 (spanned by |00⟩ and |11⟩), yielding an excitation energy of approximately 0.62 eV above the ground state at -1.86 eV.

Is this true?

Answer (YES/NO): YES